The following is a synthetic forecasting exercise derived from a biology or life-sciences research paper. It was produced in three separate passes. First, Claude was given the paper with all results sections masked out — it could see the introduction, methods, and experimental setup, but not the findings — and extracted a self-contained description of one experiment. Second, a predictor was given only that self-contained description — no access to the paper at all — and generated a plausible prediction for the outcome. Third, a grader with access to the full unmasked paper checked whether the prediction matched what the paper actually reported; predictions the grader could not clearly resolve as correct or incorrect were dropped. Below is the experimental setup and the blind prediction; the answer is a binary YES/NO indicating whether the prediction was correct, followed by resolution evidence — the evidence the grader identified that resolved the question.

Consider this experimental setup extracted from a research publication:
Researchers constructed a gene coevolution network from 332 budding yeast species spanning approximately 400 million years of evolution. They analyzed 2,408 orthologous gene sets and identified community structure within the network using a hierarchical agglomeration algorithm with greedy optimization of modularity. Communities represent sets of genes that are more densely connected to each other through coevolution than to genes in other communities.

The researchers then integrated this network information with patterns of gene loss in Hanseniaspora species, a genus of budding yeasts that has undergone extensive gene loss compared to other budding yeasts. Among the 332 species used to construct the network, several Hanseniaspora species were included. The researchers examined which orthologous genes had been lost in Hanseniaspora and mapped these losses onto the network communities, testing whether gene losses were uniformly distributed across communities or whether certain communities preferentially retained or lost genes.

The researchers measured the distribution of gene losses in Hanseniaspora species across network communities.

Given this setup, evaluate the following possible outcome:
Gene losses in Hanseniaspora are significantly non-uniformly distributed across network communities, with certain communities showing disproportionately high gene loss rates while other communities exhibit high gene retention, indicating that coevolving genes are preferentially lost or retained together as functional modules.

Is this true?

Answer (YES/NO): YES